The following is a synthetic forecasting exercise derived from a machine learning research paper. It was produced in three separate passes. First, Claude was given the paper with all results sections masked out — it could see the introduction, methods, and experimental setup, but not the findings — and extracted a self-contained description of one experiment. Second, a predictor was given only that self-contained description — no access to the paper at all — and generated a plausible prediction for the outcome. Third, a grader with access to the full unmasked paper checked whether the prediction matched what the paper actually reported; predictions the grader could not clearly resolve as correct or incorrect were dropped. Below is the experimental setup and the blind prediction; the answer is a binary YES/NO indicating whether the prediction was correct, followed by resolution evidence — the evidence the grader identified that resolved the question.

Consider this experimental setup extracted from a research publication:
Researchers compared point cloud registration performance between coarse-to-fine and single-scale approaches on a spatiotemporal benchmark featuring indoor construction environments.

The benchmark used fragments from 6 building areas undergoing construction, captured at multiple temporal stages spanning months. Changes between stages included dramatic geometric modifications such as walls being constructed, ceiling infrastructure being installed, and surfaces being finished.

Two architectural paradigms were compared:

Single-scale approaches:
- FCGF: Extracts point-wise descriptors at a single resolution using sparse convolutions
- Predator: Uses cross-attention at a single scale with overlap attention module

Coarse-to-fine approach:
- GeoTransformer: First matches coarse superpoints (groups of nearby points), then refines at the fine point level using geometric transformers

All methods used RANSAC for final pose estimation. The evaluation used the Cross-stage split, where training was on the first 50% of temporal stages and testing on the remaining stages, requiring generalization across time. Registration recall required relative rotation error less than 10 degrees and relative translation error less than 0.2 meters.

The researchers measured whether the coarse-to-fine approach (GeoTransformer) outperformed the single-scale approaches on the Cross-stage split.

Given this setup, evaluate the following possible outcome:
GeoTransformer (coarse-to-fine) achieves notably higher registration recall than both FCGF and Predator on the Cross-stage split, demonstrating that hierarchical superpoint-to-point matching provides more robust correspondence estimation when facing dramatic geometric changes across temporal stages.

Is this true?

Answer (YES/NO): NO